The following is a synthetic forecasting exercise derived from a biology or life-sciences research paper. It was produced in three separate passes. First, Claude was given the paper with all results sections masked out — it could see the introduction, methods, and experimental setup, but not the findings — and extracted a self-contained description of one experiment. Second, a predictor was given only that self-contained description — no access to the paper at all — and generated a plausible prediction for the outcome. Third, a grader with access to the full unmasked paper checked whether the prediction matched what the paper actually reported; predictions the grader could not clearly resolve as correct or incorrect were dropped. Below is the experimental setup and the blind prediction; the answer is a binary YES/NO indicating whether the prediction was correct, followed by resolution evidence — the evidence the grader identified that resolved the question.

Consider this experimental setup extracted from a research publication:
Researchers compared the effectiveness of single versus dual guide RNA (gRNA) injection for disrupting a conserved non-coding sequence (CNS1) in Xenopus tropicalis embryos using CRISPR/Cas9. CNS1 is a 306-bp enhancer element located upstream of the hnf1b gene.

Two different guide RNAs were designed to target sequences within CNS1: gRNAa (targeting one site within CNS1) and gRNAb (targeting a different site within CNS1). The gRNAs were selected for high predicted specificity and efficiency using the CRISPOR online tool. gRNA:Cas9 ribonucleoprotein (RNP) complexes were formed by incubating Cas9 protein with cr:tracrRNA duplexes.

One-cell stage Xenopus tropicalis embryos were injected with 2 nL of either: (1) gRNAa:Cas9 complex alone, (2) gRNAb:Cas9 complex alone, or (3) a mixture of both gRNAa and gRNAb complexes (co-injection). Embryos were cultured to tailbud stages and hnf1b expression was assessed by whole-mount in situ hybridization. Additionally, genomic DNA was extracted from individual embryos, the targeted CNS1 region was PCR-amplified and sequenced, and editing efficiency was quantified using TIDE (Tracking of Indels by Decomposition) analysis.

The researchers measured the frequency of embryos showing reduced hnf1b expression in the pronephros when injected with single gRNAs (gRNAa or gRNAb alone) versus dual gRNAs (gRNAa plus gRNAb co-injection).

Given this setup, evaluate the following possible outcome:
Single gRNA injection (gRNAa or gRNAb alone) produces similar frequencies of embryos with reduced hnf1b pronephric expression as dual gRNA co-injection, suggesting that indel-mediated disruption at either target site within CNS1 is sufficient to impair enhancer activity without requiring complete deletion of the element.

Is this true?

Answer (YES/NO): NO